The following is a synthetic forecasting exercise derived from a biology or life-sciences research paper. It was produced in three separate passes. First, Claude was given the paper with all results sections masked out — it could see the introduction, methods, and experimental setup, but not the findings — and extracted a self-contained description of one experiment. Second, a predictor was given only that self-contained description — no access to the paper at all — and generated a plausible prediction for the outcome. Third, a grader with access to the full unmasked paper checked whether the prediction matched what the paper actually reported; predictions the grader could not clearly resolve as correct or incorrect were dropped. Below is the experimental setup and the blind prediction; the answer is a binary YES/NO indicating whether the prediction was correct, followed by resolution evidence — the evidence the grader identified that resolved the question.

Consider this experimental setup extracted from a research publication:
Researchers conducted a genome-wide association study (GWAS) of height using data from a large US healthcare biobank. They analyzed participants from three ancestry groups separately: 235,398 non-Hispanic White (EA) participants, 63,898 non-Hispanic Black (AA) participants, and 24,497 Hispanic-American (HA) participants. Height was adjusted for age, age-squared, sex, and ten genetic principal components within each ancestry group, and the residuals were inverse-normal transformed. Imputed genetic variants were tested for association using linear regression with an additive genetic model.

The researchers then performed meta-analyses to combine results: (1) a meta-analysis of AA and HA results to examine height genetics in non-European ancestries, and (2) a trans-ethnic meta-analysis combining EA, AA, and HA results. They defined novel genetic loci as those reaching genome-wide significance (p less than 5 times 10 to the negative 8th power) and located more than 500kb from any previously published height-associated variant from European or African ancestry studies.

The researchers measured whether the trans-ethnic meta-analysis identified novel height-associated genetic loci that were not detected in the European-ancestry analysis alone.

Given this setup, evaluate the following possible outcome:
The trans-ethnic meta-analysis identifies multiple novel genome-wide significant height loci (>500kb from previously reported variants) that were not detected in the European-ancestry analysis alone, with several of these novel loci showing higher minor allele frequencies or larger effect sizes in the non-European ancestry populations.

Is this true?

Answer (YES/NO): NO